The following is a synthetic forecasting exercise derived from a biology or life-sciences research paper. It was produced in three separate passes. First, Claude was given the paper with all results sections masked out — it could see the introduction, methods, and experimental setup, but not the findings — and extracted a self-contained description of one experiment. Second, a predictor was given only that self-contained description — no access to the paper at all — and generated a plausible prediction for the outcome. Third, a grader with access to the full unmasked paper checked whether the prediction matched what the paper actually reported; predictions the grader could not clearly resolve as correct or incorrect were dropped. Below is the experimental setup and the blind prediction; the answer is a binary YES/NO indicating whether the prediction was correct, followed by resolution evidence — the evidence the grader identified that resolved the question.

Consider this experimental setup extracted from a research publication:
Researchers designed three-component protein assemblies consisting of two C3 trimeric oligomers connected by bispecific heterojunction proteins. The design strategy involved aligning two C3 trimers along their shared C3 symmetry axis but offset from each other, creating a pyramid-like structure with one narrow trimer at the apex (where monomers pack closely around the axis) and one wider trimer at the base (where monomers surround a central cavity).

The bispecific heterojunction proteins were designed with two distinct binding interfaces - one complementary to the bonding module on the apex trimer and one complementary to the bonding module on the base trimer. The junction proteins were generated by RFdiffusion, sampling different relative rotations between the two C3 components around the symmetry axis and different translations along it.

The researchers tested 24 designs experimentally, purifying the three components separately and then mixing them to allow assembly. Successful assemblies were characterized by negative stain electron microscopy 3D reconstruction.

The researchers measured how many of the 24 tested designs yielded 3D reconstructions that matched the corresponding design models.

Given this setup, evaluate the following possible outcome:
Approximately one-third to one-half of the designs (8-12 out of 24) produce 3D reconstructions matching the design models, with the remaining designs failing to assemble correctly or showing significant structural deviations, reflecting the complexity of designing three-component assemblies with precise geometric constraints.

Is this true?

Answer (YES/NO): NO